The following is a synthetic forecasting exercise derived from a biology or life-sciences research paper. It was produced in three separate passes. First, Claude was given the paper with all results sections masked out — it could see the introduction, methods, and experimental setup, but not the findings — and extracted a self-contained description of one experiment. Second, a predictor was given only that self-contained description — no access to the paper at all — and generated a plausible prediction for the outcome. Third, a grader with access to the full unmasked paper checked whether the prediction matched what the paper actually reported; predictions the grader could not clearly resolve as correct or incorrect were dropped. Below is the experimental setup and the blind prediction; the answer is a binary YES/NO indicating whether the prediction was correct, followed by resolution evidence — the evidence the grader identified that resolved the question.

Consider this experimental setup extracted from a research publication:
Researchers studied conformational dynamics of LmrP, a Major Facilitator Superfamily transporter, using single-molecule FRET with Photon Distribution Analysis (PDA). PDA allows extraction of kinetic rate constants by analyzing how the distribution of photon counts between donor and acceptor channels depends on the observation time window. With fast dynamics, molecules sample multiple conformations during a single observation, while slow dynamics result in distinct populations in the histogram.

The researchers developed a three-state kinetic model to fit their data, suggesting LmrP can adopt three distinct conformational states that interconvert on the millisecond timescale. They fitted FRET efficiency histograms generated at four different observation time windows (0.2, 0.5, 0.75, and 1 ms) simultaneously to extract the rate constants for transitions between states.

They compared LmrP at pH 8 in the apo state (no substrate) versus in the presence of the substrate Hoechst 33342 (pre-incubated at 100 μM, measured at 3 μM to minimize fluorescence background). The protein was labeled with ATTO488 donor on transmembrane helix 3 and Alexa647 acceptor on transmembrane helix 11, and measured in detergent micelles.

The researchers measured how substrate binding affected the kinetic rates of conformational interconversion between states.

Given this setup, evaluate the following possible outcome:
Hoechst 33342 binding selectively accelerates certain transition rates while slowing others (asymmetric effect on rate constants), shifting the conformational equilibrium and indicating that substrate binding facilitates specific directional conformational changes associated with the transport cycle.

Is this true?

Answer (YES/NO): NO